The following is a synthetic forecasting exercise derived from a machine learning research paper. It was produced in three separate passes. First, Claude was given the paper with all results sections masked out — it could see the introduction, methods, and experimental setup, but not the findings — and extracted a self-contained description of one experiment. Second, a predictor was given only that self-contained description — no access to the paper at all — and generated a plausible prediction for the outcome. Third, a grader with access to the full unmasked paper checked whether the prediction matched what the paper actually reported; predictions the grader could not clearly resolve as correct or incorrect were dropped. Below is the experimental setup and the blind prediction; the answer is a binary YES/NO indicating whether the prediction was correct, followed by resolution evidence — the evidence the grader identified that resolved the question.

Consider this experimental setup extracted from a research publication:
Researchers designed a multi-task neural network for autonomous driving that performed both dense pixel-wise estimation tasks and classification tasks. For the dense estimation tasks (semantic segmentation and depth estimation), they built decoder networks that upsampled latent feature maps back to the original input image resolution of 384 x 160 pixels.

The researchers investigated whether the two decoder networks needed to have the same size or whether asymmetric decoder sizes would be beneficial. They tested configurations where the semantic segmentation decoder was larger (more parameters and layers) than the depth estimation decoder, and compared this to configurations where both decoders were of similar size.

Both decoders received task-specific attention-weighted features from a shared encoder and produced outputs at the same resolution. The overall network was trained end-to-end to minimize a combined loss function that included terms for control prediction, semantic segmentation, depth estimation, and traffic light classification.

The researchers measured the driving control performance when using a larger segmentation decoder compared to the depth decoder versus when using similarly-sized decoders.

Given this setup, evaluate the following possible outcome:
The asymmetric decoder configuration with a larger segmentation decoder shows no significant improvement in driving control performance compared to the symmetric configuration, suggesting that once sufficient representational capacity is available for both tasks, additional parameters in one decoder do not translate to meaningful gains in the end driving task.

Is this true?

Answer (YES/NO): NO